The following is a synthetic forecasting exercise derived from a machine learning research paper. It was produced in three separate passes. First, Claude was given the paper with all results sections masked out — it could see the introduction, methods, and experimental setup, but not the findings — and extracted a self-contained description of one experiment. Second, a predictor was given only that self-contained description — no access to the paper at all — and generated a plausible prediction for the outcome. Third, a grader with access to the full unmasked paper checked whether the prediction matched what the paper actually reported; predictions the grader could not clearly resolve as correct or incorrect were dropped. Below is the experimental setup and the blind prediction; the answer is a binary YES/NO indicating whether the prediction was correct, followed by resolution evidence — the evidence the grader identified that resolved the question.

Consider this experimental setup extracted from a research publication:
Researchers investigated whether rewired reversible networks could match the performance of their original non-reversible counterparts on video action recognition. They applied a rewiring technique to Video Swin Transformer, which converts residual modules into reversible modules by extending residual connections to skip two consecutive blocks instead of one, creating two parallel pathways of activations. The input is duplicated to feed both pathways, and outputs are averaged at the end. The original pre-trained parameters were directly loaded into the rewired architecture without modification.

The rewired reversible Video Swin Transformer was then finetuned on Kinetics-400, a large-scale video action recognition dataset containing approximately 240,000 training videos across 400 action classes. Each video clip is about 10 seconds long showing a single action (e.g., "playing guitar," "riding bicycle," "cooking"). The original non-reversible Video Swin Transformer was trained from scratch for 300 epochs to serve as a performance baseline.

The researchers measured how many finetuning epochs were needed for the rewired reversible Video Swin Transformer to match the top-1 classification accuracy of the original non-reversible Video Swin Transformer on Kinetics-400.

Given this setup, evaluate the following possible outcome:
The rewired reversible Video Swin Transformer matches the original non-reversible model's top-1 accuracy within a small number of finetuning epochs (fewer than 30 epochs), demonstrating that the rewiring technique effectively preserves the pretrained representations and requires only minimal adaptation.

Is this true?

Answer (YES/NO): YES